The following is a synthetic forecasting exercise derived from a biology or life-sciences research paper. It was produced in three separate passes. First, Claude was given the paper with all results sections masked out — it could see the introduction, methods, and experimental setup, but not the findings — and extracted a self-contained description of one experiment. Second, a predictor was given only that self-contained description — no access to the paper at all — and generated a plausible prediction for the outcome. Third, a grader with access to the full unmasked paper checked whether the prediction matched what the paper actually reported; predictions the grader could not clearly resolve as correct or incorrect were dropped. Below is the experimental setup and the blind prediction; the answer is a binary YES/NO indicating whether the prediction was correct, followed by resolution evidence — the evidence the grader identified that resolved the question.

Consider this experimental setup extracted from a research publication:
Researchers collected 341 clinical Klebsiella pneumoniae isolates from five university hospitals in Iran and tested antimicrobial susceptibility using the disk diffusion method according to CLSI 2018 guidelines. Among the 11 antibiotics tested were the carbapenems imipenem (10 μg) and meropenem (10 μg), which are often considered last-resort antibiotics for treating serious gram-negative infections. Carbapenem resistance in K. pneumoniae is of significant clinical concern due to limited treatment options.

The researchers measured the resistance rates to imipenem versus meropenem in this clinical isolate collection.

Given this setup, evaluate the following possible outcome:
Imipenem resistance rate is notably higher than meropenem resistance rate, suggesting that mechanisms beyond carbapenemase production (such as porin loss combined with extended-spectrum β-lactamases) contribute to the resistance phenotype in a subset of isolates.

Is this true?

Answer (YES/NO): YES